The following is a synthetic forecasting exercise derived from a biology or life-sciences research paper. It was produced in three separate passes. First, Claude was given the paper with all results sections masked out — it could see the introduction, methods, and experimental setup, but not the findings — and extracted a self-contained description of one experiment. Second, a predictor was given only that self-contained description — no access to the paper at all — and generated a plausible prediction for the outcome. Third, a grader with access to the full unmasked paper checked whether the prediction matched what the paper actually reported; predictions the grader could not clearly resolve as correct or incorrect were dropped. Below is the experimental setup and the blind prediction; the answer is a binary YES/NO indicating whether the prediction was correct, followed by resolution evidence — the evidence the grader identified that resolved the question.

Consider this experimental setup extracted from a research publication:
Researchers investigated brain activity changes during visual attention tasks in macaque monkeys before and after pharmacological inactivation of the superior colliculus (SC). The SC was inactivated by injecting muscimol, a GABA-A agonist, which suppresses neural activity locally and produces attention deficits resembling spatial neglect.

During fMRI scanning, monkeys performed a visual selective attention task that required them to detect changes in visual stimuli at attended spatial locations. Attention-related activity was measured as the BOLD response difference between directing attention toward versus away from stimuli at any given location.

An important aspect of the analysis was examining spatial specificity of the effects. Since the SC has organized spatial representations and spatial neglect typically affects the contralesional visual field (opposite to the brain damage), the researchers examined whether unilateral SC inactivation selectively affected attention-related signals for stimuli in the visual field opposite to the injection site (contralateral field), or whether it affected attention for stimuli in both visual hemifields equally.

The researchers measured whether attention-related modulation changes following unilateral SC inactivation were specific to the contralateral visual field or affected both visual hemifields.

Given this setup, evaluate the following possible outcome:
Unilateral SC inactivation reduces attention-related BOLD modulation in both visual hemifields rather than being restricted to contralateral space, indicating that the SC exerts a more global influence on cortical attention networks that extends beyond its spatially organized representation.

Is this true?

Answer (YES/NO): NO